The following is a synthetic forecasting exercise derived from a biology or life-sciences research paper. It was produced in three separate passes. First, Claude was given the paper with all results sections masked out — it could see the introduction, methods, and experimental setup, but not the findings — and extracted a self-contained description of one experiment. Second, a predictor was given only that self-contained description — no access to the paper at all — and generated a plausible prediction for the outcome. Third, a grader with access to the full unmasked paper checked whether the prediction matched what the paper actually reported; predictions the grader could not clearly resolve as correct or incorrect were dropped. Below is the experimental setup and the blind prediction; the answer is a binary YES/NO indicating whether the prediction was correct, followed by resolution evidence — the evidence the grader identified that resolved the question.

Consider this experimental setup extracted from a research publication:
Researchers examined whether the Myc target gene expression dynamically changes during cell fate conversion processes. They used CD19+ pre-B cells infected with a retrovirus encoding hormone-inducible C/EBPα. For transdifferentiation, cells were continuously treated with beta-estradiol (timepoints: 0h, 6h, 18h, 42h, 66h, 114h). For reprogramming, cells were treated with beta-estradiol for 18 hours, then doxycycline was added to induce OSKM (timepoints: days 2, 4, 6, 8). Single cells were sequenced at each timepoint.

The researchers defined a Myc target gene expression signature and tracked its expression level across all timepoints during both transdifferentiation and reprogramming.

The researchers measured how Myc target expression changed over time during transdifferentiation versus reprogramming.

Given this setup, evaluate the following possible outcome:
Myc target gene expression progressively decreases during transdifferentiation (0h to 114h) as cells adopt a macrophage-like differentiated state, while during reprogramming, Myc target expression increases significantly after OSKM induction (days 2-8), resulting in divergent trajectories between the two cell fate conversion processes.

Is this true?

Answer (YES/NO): NO